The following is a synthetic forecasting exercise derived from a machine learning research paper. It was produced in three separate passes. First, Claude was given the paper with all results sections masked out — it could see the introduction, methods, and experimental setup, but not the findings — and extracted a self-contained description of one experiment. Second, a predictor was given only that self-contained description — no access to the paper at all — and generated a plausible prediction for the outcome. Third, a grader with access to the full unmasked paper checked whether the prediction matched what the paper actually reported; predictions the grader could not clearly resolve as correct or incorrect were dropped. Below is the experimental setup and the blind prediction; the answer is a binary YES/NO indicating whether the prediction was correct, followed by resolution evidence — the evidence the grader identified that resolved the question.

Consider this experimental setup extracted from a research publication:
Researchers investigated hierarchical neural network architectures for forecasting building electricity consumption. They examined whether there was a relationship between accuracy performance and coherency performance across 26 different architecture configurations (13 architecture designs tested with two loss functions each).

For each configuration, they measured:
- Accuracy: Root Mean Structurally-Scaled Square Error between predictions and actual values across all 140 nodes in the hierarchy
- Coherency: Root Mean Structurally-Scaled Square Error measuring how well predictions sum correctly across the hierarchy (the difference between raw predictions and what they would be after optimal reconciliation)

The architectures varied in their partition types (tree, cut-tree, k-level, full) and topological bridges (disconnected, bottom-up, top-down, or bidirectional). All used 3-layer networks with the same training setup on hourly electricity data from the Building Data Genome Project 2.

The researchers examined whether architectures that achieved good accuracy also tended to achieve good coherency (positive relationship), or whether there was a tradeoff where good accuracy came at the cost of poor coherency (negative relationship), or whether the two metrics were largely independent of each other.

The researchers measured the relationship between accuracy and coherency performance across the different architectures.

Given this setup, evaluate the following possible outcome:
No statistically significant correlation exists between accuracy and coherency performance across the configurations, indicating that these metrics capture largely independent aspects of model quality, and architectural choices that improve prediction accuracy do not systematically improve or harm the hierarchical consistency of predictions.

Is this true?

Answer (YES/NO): NO